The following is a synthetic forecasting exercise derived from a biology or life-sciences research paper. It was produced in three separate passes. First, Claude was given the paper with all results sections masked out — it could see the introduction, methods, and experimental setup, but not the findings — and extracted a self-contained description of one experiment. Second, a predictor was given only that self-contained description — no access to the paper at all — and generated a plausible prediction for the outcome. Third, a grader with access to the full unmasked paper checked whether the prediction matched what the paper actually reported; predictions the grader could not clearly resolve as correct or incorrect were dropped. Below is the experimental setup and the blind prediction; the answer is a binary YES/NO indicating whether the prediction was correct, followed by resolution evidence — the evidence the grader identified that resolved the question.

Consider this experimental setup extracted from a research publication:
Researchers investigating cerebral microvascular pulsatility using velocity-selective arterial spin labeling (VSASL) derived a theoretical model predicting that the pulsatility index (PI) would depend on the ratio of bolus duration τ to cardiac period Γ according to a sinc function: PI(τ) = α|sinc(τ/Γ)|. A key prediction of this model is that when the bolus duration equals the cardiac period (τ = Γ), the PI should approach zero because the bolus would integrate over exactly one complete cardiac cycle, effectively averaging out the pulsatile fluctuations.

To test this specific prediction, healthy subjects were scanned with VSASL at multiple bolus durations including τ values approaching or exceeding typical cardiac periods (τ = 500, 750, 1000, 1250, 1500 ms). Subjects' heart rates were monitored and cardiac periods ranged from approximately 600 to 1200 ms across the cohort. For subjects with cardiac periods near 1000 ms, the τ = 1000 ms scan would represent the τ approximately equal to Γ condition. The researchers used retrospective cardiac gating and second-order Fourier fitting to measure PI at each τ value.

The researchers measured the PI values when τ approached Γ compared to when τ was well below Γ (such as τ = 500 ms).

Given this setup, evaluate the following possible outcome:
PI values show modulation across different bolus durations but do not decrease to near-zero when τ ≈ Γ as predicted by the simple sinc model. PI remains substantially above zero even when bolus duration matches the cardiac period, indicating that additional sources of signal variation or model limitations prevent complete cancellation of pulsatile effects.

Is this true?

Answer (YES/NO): NO